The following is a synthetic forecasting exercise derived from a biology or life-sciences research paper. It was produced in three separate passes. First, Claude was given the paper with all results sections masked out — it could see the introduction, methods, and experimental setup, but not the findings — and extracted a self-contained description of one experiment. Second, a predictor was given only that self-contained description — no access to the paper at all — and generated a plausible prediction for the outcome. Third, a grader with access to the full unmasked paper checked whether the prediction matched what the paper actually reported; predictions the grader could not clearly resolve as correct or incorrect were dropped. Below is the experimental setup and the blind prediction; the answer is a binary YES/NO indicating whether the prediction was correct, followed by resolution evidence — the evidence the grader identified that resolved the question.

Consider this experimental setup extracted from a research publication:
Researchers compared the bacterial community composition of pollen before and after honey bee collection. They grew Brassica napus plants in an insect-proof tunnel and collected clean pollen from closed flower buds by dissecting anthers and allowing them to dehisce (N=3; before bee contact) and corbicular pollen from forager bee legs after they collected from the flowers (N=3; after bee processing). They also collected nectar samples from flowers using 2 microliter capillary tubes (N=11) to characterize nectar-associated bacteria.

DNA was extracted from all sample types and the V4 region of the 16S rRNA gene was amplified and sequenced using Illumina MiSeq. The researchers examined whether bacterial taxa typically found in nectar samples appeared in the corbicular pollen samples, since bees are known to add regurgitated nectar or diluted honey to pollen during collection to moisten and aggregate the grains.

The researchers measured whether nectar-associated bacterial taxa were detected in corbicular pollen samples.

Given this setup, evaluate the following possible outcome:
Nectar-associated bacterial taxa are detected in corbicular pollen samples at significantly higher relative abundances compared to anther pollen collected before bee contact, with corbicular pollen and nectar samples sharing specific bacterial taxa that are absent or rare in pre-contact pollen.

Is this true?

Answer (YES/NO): YES